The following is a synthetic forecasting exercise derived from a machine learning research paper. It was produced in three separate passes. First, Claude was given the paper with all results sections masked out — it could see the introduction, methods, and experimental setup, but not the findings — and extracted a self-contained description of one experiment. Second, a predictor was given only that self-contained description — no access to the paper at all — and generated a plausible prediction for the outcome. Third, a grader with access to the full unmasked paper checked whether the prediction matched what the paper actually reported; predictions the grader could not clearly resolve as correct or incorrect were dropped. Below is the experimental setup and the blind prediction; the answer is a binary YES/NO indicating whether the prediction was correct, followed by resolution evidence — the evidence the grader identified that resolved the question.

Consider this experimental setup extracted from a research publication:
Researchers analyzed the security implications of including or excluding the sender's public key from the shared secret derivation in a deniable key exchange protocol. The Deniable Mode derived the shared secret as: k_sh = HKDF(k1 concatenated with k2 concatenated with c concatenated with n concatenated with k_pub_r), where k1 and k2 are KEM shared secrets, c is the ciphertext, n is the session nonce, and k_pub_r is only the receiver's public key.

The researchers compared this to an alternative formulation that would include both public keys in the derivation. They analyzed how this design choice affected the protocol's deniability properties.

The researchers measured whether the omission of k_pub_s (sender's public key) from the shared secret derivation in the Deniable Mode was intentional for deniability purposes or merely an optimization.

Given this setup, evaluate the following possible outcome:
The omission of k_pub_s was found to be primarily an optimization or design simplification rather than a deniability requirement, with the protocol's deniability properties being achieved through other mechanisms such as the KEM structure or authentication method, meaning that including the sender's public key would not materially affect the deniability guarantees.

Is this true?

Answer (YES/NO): NO